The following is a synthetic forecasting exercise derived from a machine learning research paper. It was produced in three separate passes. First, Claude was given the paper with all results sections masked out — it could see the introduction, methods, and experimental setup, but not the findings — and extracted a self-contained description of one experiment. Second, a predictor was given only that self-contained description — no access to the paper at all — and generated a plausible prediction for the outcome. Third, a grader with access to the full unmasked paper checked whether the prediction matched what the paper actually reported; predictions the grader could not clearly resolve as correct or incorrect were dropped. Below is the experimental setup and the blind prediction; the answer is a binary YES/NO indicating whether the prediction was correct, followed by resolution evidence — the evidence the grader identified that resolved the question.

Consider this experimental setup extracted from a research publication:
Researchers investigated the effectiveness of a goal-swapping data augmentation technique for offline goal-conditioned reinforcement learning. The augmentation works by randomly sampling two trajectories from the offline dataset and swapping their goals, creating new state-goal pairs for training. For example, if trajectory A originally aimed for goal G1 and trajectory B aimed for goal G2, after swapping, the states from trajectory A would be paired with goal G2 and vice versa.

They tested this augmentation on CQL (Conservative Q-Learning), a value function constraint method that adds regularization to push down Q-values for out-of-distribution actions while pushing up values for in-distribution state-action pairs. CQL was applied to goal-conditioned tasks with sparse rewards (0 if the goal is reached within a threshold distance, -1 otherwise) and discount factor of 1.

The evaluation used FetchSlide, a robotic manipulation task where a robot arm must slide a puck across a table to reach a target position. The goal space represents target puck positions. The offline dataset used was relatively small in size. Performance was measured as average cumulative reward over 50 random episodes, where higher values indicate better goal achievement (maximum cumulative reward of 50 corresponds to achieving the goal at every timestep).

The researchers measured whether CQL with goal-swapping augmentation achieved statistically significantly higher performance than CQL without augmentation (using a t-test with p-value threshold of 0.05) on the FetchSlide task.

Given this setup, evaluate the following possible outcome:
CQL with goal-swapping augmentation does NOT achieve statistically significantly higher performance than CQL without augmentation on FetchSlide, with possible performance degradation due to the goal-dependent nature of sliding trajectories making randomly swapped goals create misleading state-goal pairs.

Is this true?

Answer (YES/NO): NO